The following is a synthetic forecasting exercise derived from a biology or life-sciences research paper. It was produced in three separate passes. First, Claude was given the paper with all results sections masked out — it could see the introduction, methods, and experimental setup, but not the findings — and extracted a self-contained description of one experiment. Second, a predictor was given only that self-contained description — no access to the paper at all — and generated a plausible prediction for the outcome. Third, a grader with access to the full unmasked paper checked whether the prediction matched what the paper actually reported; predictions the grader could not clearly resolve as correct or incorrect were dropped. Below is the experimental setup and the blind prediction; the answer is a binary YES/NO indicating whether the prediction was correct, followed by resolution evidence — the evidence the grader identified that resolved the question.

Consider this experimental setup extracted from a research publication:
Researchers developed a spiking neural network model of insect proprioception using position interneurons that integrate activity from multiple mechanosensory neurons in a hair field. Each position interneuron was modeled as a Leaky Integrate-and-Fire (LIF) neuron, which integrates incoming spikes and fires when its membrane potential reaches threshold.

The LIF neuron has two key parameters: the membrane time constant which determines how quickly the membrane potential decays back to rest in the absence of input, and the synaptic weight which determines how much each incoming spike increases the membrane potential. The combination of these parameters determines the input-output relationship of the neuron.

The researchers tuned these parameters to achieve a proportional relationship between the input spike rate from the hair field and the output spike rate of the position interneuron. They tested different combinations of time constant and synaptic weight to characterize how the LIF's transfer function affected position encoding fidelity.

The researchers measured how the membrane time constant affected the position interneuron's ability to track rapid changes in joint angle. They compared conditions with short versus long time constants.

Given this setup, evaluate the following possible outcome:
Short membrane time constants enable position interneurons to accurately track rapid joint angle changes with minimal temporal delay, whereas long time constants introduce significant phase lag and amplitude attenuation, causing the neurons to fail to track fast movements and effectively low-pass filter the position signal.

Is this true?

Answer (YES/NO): NO